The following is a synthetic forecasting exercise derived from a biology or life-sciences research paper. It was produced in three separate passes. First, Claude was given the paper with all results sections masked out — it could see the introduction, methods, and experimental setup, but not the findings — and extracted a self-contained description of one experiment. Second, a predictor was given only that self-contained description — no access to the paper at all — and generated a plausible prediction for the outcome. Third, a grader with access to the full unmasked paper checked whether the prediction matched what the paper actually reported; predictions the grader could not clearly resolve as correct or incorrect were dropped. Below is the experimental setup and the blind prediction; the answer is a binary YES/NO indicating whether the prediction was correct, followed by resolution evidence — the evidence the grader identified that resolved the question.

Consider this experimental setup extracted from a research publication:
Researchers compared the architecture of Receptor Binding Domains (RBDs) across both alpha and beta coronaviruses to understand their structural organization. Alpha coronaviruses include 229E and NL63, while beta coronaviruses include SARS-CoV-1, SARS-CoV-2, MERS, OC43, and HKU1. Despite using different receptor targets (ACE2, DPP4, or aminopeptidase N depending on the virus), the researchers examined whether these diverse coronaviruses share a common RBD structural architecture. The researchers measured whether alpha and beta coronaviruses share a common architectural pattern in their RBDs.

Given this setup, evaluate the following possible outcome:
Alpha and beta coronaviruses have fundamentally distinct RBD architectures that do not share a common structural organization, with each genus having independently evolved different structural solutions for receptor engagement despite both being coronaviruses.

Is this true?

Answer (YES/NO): YES